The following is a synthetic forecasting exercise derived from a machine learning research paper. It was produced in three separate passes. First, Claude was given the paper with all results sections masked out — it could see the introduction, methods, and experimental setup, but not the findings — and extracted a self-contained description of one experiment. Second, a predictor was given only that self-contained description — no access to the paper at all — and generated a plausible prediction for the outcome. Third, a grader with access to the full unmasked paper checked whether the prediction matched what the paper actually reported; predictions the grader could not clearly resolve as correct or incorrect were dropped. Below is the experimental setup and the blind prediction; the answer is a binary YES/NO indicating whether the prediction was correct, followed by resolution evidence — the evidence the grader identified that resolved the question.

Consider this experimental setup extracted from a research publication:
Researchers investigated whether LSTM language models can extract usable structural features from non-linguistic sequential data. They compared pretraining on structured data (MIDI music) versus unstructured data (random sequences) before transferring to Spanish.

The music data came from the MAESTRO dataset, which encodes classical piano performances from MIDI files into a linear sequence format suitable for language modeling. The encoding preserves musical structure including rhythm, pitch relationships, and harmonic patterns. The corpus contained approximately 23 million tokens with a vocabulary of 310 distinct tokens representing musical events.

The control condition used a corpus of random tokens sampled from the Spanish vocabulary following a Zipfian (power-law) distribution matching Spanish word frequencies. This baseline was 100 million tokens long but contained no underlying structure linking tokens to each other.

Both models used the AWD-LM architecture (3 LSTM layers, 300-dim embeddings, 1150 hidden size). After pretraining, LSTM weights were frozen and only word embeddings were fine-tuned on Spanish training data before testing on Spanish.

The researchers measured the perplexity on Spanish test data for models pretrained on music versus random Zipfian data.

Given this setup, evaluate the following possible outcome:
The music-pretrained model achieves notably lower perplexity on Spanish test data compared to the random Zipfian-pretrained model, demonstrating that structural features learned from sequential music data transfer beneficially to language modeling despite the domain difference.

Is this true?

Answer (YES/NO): YES